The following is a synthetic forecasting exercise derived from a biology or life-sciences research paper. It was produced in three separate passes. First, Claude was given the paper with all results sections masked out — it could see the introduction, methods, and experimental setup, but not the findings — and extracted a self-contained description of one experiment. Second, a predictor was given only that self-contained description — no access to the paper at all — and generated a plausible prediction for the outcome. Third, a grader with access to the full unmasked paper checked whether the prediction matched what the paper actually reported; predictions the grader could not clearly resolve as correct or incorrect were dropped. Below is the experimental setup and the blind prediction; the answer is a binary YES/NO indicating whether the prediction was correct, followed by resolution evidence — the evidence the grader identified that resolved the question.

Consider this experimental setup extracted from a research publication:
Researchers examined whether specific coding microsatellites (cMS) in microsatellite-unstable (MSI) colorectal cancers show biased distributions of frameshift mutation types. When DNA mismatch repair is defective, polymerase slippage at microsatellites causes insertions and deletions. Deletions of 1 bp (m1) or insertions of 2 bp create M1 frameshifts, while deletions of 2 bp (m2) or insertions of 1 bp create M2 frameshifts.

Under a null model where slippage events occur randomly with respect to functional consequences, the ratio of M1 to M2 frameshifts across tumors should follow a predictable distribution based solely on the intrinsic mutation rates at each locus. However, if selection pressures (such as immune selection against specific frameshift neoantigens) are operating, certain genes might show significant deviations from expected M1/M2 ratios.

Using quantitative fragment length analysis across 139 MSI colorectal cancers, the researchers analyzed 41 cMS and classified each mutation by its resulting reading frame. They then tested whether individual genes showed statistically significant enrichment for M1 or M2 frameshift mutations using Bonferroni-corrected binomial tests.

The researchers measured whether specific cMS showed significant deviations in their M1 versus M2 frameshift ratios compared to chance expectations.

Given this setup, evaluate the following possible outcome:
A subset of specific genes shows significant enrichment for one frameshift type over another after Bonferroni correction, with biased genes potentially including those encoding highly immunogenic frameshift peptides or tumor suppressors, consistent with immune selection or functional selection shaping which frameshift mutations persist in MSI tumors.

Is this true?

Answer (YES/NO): YES